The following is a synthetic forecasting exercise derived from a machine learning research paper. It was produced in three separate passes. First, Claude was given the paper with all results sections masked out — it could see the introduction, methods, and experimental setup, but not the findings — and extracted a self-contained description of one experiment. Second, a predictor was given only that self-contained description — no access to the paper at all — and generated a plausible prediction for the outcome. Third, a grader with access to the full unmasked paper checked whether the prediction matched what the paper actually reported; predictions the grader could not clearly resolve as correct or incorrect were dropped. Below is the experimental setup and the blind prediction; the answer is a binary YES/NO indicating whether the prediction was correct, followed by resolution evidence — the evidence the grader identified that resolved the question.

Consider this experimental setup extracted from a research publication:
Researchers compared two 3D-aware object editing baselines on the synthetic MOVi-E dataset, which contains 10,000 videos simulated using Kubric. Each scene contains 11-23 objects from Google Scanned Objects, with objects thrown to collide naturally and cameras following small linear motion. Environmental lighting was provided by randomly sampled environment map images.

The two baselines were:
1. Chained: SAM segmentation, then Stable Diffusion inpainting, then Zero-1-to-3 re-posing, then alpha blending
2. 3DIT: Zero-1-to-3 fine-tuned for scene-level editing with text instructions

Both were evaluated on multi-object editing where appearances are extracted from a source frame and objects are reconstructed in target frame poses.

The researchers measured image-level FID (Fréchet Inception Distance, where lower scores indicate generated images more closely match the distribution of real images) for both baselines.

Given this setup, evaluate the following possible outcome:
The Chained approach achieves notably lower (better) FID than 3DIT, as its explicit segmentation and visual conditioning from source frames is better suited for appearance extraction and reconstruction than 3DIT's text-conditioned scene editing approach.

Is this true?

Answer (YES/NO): YES